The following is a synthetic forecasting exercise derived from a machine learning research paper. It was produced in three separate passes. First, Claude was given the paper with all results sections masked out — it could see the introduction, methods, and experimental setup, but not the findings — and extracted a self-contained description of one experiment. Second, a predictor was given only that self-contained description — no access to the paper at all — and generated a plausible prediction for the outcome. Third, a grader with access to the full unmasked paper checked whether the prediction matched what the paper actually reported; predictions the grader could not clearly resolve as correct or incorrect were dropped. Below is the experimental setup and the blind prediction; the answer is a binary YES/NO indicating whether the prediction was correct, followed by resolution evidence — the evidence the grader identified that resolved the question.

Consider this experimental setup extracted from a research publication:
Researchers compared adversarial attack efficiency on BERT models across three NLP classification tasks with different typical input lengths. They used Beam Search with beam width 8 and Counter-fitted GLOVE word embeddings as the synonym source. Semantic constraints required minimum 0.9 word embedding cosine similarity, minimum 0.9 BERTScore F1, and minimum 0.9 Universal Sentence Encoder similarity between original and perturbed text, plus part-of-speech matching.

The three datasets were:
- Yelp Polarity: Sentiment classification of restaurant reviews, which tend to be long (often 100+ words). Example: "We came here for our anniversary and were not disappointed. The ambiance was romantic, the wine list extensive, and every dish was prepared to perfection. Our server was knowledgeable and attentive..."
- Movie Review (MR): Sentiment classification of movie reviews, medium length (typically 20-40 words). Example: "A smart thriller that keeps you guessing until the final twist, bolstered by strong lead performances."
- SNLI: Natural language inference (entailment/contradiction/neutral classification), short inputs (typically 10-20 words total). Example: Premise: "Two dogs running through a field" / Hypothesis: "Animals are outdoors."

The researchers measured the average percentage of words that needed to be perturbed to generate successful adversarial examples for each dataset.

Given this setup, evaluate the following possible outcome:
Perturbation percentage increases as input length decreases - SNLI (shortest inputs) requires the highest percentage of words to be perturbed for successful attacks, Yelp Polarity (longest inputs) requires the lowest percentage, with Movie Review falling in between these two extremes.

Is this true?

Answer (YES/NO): NO